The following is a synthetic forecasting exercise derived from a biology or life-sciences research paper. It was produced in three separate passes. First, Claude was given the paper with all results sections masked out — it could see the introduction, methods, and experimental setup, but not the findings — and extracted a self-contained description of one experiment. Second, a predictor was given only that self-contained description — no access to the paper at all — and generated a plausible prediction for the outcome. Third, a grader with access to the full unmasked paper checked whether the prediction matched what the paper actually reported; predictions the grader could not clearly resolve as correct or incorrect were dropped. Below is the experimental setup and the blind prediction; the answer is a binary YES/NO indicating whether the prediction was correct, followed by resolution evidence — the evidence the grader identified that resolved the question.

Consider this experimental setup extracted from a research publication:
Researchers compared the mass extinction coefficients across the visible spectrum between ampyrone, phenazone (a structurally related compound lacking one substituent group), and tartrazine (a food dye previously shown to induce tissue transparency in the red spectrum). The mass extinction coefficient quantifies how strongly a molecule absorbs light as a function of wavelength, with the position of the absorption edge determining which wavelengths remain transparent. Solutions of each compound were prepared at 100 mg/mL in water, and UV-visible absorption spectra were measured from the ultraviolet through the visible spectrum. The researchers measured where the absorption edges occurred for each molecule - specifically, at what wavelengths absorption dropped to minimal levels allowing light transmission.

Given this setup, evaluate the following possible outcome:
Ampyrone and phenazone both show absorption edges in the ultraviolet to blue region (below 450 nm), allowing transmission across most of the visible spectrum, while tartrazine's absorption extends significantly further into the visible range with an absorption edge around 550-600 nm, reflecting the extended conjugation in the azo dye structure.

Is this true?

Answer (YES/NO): NO